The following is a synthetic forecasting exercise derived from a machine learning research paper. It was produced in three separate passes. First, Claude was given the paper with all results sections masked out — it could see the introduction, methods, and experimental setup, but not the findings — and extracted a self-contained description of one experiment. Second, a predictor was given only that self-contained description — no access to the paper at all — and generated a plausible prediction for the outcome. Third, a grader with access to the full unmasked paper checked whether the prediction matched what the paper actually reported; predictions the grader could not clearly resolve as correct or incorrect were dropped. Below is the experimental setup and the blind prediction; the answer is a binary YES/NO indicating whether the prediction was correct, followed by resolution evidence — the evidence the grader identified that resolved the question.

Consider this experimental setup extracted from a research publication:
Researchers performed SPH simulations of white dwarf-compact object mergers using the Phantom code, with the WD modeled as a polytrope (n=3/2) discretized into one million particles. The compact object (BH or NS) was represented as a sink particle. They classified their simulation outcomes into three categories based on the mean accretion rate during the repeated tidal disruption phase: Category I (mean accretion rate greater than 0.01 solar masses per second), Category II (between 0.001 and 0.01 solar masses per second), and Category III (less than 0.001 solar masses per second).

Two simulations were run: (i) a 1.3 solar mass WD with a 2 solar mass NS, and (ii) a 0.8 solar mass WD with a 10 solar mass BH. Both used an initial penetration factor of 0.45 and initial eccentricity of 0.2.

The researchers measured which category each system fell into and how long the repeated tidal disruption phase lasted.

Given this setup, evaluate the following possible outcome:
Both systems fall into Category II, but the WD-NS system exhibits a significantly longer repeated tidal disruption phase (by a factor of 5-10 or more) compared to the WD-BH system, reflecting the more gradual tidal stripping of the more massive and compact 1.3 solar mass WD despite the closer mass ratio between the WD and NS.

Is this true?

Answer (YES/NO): NO